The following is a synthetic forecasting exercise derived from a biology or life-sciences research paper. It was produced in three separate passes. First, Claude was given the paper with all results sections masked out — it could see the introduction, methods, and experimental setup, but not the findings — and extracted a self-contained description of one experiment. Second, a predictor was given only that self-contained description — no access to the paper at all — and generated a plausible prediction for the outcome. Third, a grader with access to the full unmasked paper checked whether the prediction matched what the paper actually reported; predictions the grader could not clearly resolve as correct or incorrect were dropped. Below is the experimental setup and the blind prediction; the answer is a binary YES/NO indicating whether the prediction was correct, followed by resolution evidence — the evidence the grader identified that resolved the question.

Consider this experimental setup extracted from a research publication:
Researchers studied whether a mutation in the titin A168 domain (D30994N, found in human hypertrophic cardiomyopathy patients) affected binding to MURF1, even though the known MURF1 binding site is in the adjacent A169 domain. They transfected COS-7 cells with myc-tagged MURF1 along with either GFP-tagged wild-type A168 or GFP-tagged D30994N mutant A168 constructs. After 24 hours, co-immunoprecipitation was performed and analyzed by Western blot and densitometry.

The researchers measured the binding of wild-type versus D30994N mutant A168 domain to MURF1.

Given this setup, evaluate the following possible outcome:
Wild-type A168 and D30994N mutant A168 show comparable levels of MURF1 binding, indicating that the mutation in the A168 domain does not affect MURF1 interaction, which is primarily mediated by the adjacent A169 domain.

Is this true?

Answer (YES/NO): NO